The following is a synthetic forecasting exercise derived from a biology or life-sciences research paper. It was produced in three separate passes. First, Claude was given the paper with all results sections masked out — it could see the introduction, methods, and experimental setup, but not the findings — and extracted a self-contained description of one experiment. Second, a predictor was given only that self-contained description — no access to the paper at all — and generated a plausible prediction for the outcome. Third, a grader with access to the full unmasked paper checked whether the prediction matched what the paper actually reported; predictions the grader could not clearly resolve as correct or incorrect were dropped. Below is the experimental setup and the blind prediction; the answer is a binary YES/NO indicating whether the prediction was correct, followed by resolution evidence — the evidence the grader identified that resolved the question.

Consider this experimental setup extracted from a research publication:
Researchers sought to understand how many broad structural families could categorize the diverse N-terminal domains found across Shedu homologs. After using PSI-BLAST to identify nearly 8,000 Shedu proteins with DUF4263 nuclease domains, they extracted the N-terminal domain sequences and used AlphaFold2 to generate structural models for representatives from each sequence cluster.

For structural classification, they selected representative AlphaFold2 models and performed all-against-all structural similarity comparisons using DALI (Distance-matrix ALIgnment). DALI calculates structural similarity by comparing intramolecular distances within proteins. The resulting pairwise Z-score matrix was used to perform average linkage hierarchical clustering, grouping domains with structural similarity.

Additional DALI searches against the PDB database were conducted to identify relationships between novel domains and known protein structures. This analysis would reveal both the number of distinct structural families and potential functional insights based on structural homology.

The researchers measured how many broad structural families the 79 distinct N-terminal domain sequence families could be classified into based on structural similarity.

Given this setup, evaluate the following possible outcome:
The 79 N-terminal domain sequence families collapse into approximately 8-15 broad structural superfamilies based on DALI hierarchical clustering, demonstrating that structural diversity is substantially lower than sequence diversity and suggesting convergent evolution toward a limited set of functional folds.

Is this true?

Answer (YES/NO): YES